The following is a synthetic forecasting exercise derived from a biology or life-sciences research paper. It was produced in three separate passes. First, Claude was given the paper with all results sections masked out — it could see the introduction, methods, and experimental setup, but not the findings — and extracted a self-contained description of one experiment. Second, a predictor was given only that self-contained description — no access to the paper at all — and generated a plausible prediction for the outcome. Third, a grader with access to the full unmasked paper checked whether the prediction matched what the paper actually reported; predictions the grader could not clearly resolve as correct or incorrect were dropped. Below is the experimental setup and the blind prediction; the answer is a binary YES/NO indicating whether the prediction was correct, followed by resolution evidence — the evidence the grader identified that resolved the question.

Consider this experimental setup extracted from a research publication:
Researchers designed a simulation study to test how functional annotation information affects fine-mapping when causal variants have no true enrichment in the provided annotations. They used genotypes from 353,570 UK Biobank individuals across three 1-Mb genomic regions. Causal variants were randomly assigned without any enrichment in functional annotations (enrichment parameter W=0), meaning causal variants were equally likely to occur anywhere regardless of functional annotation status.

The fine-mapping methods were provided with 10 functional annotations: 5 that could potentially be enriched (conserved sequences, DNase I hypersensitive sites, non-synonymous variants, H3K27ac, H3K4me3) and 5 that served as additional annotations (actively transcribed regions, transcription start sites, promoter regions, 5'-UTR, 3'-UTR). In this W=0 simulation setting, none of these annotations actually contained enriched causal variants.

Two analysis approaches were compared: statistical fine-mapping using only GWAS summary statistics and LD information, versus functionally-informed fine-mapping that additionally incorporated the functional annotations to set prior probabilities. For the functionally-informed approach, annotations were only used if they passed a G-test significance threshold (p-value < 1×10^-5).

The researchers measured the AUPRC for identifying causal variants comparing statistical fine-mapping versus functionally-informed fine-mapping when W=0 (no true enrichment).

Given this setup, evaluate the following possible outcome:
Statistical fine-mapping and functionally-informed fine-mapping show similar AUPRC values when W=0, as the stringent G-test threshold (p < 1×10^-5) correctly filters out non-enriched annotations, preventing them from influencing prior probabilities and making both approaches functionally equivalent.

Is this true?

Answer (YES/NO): YES